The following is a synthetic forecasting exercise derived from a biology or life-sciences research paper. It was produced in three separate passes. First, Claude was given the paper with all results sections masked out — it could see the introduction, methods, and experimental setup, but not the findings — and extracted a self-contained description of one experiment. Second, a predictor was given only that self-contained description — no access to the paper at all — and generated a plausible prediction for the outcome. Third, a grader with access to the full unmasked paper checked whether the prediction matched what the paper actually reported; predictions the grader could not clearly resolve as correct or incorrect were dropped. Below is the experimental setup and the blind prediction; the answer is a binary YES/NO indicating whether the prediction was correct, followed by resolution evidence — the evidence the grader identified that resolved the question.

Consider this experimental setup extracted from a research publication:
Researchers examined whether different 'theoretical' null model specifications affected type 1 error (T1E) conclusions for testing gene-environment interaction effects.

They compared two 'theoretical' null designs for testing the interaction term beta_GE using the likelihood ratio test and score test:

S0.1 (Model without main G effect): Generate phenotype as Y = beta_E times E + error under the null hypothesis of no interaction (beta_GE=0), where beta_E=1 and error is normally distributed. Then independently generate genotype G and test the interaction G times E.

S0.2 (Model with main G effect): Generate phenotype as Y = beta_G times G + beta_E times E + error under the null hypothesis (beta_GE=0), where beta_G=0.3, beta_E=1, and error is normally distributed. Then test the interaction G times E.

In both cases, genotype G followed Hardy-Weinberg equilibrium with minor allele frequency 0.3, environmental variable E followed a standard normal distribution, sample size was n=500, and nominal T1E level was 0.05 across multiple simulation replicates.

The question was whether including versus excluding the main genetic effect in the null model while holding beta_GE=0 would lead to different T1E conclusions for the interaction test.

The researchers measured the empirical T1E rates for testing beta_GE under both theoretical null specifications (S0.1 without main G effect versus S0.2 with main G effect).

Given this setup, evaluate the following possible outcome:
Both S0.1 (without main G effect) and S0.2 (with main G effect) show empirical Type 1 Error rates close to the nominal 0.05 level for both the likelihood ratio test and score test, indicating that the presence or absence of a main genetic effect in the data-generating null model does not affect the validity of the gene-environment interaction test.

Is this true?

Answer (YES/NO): YES